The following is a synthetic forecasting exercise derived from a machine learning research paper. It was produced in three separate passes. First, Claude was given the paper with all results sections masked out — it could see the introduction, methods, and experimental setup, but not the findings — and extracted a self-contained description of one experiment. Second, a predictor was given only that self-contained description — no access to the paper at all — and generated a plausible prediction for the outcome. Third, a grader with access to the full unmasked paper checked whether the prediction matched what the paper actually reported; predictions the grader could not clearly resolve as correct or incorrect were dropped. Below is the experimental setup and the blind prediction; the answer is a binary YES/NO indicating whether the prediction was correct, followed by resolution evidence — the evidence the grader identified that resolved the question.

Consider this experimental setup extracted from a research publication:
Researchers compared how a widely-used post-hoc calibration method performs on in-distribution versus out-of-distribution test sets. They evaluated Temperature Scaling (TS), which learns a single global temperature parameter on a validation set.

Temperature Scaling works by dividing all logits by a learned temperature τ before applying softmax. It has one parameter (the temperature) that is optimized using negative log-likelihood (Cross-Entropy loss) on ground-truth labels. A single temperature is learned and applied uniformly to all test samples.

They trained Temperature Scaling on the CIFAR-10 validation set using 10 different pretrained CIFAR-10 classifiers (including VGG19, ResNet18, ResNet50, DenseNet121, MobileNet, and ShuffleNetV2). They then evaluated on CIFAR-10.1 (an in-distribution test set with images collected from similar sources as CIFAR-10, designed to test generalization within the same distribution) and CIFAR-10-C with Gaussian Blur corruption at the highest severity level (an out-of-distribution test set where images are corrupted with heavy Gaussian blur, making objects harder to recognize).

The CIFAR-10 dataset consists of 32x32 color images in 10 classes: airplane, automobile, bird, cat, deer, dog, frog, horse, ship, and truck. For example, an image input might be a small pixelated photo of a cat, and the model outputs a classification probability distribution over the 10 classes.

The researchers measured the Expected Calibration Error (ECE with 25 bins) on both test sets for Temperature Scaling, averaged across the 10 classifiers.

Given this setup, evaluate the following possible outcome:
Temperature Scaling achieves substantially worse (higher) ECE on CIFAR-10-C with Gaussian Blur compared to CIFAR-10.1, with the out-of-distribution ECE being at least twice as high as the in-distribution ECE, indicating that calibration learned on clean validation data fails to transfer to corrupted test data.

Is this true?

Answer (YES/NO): YES